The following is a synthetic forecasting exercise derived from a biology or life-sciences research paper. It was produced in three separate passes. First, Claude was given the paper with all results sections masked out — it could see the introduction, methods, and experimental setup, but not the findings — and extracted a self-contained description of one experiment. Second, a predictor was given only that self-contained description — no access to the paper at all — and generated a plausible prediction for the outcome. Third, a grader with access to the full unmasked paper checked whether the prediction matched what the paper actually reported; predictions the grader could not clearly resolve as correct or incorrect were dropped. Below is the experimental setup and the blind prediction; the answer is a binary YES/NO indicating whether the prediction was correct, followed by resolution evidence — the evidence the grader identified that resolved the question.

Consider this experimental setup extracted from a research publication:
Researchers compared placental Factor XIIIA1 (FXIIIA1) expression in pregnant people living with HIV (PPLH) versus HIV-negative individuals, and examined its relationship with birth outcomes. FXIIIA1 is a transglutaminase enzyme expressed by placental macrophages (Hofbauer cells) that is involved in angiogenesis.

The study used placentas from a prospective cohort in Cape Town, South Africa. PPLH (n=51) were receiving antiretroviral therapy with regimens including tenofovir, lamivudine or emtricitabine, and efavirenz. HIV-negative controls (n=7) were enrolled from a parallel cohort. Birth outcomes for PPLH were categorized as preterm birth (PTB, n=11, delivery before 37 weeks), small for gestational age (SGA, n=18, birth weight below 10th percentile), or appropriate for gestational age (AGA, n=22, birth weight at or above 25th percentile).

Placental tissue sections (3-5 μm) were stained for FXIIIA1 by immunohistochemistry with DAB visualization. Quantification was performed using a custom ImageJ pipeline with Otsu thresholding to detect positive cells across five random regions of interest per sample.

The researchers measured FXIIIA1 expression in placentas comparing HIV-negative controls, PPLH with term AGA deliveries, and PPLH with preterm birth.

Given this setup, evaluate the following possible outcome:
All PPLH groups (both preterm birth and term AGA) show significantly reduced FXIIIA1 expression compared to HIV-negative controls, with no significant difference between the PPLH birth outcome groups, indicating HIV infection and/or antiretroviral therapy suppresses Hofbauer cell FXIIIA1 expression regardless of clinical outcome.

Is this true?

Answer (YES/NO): NO